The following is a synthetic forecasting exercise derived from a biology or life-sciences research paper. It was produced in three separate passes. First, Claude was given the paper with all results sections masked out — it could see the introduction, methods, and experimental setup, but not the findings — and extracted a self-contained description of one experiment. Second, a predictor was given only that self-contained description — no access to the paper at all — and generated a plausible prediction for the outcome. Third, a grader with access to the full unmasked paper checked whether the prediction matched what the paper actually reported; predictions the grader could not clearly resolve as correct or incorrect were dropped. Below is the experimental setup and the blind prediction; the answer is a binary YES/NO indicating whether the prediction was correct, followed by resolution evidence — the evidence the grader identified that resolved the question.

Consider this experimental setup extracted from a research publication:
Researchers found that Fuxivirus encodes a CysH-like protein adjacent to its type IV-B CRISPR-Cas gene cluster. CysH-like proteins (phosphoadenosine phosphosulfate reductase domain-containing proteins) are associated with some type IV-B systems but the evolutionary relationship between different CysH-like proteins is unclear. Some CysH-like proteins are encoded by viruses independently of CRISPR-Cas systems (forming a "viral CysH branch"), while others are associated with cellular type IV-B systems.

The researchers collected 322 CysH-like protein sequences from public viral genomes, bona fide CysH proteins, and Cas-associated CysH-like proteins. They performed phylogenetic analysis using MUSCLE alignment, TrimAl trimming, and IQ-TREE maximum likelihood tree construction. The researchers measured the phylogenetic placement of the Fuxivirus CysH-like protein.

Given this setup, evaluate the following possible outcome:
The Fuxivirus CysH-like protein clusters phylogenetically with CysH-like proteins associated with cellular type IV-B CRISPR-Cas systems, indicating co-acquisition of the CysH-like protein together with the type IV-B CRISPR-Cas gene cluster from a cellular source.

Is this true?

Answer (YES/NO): YES